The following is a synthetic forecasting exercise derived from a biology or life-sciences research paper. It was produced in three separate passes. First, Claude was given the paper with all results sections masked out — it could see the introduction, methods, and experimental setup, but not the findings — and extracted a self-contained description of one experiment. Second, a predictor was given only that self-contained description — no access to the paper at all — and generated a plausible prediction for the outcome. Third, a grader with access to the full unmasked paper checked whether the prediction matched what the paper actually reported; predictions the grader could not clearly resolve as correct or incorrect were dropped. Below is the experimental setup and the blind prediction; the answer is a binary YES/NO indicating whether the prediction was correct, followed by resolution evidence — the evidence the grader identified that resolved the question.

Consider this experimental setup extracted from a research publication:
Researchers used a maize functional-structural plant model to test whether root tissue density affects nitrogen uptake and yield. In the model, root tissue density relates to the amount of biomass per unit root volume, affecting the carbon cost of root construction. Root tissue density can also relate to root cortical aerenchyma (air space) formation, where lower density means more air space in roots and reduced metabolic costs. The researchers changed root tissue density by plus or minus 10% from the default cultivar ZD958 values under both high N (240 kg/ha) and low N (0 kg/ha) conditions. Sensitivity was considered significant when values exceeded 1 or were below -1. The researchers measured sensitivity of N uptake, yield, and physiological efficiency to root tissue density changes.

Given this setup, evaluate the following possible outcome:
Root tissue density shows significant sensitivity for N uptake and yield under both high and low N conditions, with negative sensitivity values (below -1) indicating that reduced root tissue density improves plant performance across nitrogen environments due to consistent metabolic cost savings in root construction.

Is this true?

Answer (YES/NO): NO